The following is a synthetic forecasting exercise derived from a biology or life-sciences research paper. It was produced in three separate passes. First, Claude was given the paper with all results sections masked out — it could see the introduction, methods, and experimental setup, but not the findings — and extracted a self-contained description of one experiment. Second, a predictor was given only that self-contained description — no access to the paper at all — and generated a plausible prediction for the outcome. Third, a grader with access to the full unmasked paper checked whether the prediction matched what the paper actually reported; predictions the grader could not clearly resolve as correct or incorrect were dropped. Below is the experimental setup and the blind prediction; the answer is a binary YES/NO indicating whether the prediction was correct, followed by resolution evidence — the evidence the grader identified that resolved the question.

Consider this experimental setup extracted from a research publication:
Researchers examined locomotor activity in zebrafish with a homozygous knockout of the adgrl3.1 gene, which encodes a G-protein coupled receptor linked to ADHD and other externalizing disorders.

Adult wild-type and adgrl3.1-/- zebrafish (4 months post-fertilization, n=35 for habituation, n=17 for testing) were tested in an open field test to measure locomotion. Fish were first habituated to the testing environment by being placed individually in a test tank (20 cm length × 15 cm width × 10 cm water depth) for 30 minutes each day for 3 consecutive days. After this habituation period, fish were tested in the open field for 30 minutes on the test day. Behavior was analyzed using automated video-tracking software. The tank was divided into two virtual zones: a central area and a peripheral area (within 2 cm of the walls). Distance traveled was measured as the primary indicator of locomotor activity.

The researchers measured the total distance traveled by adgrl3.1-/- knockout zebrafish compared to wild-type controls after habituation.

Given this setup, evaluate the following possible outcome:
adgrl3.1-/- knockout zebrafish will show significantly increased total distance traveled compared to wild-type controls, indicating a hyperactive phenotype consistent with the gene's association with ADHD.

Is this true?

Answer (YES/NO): YES